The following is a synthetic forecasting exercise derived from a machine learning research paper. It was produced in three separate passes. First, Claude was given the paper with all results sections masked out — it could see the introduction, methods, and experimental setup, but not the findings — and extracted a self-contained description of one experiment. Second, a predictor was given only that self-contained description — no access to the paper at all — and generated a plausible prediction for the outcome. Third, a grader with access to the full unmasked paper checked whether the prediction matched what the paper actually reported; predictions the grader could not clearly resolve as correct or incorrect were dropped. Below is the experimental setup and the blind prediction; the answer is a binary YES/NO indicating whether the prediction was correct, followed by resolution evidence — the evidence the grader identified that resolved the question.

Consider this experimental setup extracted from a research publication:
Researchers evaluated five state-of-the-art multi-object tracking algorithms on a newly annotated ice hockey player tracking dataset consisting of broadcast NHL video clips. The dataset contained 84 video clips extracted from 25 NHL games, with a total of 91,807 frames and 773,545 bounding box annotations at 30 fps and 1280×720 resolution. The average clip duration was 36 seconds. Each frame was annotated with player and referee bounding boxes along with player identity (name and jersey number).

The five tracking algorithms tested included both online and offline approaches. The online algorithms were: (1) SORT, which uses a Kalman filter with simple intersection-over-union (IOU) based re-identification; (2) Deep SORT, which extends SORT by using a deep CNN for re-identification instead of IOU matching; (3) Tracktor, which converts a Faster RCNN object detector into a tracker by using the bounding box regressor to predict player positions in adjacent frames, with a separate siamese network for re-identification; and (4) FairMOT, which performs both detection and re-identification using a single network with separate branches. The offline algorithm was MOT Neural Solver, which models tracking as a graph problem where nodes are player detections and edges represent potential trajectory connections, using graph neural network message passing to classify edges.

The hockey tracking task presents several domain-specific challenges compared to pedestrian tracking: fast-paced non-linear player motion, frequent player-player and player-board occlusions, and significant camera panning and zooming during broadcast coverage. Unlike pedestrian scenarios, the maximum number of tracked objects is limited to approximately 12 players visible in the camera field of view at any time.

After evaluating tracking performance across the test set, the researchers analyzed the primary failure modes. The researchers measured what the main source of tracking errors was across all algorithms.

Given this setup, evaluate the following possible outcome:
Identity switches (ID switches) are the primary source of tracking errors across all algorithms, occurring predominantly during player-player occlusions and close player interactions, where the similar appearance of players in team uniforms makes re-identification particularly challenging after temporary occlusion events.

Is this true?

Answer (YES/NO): NO